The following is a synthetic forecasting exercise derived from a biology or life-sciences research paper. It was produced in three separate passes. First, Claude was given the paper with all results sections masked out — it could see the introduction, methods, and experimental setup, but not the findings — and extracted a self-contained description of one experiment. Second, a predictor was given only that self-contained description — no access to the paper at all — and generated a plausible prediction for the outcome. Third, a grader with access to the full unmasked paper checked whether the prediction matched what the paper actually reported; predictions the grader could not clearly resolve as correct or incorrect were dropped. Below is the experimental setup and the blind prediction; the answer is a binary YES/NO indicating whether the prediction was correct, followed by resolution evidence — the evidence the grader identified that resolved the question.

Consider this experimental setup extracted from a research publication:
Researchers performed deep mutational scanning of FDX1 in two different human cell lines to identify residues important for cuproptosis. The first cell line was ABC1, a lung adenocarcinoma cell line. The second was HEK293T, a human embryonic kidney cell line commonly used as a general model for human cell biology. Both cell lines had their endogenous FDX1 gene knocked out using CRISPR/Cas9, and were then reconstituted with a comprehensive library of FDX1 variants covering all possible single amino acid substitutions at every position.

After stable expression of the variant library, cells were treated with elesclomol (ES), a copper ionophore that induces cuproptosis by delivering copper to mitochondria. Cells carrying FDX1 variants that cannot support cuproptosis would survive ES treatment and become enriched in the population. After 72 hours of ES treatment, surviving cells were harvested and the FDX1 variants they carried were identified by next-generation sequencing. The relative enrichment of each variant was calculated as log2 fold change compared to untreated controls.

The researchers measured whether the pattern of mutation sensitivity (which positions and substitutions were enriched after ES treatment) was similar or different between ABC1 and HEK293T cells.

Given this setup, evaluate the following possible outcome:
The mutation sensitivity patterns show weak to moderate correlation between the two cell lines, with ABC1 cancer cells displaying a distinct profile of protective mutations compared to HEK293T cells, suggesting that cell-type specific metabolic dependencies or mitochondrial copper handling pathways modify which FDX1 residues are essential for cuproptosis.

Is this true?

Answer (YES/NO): NO